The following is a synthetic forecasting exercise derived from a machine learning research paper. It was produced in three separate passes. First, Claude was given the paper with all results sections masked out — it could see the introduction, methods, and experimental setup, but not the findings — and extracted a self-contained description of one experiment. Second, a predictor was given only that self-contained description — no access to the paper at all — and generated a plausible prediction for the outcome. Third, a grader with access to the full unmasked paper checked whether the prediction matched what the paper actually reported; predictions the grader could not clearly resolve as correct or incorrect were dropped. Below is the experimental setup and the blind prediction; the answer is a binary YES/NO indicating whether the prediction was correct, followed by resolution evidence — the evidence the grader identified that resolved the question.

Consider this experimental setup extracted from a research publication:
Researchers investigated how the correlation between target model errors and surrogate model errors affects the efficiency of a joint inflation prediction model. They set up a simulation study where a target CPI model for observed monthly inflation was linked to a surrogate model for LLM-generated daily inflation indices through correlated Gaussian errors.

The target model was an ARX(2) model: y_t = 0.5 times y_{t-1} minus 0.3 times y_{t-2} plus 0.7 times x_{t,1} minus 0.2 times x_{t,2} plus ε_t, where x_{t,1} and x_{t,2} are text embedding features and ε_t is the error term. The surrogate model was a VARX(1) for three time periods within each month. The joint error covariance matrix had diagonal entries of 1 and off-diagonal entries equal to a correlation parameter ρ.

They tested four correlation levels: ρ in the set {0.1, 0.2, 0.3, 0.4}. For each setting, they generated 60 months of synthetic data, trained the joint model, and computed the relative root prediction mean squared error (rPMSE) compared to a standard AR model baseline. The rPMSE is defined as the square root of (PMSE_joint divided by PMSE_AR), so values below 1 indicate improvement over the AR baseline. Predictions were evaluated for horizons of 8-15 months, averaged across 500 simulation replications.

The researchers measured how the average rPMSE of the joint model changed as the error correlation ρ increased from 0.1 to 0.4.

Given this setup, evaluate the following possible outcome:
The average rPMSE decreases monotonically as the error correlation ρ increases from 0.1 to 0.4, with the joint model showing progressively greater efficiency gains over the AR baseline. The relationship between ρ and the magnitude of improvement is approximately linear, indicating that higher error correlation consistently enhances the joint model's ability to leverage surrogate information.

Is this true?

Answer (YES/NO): NO